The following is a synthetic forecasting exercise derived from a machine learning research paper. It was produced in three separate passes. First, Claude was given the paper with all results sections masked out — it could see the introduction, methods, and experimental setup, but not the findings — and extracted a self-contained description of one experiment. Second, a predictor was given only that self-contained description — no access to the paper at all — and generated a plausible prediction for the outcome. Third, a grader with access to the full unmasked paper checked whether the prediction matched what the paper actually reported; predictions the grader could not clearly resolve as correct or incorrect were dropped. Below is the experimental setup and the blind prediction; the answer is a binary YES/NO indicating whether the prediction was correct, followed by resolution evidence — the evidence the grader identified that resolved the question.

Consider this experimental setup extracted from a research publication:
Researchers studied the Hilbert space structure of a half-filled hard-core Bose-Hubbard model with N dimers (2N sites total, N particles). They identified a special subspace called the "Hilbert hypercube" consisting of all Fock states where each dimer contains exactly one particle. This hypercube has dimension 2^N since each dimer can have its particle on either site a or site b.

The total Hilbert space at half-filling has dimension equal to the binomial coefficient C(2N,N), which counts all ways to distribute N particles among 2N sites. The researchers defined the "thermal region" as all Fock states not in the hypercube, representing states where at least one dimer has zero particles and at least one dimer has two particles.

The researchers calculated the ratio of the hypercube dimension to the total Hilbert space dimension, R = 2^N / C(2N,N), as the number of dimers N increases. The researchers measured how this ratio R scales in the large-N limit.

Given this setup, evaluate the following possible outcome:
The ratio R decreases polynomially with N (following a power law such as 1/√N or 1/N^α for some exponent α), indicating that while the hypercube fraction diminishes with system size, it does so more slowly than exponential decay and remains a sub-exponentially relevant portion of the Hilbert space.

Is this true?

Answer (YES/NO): NO